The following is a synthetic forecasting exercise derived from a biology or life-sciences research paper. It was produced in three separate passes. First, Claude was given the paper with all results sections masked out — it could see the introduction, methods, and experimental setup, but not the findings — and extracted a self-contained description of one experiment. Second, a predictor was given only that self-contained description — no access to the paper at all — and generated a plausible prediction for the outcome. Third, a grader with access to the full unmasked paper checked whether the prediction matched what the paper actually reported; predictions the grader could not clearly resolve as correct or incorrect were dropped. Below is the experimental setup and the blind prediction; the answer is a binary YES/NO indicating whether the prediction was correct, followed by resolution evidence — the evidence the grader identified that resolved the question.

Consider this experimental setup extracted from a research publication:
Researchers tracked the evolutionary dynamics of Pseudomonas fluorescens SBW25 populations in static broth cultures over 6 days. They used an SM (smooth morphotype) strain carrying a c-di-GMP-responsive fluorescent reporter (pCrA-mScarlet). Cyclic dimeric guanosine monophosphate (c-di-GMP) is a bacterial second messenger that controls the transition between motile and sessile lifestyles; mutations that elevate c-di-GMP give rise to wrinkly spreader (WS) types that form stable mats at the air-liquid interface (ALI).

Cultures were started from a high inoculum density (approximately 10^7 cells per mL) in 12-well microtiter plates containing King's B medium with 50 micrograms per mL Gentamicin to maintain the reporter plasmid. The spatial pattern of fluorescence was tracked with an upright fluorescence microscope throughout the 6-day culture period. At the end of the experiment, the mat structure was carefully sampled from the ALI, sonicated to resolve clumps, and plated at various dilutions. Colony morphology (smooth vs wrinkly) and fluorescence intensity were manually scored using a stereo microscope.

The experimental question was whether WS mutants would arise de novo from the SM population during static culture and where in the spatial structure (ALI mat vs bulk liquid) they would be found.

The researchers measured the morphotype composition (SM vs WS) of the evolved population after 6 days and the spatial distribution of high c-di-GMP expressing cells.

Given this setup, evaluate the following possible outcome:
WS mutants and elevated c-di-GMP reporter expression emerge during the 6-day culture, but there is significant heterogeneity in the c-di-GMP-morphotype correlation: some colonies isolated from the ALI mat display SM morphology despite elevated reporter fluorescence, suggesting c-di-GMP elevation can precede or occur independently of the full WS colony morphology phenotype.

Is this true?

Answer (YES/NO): NO